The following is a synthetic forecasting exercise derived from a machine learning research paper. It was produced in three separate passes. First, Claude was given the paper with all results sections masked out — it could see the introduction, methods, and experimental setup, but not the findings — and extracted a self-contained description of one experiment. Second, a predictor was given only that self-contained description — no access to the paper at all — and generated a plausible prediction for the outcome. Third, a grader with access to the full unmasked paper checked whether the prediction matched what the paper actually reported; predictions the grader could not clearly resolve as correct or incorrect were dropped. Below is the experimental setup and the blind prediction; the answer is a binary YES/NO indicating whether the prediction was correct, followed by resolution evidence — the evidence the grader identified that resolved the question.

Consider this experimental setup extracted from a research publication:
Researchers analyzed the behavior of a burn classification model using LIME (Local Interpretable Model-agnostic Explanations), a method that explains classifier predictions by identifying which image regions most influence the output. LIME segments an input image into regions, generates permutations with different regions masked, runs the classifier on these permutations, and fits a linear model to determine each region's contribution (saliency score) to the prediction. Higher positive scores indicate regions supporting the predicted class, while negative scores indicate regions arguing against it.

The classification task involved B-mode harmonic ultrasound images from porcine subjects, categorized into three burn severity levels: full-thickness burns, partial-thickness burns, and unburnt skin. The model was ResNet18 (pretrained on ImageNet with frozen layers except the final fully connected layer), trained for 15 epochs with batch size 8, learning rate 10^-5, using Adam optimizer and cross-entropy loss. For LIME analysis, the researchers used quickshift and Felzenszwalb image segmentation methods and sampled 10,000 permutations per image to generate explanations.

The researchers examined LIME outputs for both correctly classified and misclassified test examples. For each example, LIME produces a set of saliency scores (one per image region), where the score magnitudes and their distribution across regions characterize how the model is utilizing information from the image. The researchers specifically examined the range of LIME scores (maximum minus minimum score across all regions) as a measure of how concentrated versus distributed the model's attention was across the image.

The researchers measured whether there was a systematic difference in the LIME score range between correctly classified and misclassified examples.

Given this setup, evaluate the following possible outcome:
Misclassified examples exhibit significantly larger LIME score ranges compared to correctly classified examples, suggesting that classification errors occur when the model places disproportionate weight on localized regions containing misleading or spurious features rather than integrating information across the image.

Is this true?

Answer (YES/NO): YES